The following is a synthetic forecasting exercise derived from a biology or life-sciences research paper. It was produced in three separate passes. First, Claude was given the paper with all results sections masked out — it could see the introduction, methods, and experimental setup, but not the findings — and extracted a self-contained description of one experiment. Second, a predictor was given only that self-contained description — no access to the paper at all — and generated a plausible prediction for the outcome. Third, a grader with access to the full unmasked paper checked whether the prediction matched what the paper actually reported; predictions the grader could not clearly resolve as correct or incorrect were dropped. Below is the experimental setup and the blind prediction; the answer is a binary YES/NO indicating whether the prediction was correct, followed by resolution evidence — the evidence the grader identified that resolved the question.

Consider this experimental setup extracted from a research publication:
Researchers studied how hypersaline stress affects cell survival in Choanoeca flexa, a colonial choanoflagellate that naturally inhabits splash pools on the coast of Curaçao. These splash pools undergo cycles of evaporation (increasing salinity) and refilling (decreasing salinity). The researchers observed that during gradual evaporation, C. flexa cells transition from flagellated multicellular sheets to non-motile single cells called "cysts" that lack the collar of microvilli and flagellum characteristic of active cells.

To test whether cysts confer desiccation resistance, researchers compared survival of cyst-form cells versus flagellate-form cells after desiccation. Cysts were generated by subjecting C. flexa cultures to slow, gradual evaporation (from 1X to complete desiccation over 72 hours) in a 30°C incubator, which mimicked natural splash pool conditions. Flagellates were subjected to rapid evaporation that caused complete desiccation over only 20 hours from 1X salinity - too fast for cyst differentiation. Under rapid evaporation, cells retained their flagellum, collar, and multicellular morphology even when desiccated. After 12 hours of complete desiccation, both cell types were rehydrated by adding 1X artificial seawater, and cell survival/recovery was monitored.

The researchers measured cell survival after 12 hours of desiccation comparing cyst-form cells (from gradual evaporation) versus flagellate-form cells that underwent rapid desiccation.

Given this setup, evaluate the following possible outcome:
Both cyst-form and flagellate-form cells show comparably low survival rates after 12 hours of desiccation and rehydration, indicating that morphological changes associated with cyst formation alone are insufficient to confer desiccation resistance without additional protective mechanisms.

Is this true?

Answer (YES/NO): NO